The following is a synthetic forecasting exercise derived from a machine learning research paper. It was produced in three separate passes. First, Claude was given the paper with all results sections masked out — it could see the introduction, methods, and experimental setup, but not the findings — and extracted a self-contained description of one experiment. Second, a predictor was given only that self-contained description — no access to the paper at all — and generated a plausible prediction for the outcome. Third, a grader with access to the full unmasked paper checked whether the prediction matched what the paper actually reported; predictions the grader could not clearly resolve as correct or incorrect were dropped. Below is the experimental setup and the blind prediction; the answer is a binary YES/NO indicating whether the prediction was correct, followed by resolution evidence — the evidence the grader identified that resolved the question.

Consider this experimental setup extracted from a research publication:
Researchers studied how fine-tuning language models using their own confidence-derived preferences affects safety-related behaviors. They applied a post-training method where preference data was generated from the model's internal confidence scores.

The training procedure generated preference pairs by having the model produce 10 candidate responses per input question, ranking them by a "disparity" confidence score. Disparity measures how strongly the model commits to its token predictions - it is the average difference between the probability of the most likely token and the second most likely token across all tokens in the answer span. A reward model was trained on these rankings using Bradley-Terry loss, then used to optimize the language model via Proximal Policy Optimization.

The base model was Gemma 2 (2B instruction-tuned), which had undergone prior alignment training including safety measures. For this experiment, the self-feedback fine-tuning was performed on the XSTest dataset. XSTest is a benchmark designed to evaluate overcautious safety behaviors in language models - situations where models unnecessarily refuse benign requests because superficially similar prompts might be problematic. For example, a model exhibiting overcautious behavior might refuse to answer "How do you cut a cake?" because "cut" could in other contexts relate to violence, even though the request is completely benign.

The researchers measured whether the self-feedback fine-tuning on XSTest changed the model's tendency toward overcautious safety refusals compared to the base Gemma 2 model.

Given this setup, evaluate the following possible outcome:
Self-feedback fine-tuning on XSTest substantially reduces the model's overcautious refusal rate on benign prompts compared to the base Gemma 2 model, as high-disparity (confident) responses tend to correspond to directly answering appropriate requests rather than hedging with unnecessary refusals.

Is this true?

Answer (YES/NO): NO